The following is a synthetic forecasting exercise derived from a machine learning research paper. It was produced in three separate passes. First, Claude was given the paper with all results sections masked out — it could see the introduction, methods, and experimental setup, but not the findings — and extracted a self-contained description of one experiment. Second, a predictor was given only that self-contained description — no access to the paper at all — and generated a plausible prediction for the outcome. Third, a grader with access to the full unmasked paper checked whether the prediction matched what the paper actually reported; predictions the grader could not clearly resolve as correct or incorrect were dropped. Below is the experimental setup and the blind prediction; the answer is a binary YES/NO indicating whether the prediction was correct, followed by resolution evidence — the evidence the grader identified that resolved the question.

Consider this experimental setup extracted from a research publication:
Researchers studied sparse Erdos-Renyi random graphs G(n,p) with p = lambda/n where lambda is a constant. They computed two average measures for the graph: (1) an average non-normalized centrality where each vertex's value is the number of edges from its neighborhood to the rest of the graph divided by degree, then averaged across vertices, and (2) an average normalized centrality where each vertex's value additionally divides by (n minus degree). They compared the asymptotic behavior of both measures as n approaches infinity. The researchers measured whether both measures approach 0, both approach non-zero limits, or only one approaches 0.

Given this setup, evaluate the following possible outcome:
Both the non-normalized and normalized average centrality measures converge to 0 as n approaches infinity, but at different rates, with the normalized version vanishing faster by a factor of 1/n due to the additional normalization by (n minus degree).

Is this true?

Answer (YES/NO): NO